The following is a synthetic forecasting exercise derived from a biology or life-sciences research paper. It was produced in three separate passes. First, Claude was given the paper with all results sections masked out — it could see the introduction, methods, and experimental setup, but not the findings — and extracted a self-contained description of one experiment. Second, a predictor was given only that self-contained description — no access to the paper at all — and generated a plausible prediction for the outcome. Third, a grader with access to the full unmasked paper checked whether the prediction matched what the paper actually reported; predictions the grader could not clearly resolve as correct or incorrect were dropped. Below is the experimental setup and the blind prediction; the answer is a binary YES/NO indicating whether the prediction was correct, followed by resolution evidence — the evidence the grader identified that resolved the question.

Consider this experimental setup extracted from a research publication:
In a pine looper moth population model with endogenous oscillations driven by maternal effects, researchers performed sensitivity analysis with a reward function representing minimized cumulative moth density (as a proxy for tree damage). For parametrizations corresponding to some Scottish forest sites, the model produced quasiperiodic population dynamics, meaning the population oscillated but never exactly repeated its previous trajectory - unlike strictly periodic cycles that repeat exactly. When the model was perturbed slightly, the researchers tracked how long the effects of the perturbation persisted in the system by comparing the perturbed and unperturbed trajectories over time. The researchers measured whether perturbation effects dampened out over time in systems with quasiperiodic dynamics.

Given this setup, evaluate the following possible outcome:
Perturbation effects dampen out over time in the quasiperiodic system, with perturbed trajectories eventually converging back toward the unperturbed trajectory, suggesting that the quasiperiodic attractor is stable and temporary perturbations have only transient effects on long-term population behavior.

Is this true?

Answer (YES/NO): NO